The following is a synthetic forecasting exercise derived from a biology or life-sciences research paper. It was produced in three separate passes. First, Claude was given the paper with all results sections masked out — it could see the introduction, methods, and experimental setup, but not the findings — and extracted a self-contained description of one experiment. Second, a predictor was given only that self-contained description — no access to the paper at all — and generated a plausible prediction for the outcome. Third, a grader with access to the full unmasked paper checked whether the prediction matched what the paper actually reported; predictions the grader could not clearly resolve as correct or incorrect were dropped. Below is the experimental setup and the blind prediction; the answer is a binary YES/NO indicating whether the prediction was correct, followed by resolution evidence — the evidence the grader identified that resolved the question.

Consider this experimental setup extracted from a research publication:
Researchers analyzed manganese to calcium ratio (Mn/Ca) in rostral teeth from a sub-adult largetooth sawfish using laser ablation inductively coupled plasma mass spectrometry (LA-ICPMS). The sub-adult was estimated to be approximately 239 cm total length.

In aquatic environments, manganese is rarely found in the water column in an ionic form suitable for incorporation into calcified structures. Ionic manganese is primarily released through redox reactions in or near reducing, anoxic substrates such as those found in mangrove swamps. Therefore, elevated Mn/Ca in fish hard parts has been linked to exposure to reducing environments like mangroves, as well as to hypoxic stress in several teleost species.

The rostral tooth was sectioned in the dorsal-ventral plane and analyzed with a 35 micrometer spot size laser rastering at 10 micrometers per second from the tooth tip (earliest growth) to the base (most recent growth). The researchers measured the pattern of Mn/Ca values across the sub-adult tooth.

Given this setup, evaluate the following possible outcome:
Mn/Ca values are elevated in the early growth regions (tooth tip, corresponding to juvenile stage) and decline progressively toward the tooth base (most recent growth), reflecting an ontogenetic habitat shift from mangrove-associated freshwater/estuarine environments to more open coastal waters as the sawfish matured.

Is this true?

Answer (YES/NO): NO